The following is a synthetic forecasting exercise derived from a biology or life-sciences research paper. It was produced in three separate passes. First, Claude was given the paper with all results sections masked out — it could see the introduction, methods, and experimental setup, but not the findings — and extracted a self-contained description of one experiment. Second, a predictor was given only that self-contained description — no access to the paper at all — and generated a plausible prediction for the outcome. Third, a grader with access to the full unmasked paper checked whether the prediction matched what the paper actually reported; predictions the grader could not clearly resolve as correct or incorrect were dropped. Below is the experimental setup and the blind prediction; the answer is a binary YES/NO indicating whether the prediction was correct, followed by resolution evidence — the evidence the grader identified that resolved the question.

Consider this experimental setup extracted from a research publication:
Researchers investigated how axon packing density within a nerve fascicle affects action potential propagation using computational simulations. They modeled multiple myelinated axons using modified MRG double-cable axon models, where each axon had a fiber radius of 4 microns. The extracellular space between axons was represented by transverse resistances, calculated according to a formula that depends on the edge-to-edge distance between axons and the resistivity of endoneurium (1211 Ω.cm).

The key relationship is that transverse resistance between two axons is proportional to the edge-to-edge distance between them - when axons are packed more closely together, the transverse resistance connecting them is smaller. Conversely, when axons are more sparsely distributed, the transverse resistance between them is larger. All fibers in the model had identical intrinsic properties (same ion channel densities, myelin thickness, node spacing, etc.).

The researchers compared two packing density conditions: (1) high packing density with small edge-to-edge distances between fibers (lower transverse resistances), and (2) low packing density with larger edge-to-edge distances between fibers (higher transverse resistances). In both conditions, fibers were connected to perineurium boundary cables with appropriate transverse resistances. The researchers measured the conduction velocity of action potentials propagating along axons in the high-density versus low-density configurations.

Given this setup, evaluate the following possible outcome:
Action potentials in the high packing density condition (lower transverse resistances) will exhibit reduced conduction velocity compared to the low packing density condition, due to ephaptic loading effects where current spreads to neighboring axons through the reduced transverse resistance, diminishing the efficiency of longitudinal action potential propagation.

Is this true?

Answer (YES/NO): NO